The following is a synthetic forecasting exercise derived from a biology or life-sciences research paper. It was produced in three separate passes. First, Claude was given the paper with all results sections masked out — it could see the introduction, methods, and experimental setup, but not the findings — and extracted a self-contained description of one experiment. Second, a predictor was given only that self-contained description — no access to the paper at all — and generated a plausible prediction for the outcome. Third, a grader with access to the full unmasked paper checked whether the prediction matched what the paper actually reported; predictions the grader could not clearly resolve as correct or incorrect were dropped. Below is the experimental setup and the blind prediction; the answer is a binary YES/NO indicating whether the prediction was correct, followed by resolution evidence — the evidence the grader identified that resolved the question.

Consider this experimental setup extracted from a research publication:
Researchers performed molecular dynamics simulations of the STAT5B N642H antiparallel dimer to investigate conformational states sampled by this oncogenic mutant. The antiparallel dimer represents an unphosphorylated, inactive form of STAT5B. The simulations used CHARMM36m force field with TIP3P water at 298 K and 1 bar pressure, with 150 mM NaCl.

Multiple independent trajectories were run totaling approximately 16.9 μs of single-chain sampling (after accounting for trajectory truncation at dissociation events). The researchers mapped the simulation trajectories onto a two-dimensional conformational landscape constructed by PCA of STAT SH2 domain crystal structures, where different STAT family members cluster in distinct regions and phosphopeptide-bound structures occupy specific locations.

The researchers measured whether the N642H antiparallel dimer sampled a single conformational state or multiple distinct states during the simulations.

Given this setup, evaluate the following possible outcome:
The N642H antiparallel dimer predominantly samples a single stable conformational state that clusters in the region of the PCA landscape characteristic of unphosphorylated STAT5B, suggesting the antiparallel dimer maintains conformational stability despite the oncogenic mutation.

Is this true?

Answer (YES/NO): NO